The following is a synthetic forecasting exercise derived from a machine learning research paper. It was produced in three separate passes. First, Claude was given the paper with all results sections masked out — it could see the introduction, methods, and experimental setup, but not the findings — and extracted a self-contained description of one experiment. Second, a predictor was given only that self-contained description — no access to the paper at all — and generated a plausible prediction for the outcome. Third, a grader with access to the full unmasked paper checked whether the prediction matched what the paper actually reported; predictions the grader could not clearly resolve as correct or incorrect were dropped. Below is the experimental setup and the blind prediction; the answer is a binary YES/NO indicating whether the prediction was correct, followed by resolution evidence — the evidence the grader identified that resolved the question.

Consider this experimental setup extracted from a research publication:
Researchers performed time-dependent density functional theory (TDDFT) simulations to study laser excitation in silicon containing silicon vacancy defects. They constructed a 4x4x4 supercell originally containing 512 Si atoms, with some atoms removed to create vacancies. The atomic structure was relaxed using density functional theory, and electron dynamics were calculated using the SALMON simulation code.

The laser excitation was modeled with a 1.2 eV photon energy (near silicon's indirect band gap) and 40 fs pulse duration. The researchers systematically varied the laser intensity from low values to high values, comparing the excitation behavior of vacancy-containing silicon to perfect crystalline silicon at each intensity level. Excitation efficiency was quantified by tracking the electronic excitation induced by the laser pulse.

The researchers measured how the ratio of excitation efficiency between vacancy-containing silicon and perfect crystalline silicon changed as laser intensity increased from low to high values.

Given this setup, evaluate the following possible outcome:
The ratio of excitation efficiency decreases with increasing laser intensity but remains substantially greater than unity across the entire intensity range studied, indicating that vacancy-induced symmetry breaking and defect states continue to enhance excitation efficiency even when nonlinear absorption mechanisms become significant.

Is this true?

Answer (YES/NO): NO